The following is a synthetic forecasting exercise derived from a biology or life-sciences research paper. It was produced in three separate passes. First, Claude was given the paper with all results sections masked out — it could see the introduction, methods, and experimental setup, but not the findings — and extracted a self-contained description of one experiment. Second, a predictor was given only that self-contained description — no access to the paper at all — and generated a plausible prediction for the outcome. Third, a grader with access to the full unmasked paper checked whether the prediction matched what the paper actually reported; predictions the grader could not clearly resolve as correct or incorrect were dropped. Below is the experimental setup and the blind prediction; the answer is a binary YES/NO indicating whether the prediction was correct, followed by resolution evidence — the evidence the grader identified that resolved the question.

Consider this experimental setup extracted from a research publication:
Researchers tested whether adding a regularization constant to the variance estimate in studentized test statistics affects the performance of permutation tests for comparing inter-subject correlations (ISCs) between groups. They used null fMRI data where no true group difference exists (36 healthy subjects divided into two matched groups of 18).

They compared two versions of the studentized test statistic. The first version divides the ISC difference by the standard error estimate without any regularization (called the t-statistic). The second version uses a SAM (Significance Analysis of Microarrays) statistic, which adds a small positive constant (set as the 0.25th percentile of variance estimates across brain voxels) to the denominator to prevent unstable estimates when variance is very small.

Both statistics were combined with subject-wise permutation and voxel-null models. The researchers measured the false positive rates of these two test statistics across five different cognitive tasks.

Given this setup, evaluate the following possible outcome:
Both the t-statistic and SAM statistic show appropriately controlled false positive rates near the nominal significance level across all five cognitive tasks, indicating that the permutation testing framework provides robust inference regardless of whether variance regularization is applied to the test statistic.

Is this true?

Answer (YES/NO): YES